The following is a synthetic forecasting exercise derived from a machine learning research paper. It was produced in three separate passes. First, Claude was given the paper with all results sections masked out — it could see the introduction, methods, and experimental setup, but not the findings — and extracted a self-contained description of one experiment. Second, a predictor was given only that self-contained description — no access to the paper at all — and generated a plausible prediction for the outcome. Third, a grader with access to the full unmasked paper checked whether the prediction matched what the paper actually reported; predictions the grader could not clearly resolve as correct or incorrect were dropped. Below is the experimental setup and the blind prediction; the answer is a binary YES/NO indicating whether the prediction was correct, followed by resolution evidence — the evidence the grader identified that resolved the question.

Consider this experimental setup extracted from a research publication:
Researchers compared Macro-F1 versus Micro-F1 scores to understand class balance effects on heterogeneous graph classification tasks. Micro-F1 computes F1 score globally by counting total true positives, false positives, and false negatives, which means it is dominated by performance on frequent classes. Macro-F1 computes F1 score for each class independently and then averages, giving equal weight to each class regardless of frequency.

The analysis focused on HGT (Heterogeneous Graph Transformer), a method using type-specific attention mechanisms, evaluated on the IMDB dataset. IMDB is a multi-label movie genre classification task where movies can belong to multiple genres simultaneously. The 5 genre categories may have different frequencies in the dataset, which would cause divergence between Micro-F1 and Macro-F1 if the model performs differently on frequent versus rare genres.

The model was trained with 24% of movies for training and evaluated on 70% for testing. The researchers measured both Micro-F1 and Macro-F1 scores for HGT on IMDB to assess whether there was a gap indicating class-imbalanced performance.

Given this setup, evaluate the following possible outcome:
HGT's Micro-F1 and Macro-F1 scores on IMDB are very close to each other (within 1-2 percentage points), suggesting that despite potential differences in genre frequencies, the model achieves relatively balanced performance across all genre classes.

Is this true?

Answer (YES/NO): NO